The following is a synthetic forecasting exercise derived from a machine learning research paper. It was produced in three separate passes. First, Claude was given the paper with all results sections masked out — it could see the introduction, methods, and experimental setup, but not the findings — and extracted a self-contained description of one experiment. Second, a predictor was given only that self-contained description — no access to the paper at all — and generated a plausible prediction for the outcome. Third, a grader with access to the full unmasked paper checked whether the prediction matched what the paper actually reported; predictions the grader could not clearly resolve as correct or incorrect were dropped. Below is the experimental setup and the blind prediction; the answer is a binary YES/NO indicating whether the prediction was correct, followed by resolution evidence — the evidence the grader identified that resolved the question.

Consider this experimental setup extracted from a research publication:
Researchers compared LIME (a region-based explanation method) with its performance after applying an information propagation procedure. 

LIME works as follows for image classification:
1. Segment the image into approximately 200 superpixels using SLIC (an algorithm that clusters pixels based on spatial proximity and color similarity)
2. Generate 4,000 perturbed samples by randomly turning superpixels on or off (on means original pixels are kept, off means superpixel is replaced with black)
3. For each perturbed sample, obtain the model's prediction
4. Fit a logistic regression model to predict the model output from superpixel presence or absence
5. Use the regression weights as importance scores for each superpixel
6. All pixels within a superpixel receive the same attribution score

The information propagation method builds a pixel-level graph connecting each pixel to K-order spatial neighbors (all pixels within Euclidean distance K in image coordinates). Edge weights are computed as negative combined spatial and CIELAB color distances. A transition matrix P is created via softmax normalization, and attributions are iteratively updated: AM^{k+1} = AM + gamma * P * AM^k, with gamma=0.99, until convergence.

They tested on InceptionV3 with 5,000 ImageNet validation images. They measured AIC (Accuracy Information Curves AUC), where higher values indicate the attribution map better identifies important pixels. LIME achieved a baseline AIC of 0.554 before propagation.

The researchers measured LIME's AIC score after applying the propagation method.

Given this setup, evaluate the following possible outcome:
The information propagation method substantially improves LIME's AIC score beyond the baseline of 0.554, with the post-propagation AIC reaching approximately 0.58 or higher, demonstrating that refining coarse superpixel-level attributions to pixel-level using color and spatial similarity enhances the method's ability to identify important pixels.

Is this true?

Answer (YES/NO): NO